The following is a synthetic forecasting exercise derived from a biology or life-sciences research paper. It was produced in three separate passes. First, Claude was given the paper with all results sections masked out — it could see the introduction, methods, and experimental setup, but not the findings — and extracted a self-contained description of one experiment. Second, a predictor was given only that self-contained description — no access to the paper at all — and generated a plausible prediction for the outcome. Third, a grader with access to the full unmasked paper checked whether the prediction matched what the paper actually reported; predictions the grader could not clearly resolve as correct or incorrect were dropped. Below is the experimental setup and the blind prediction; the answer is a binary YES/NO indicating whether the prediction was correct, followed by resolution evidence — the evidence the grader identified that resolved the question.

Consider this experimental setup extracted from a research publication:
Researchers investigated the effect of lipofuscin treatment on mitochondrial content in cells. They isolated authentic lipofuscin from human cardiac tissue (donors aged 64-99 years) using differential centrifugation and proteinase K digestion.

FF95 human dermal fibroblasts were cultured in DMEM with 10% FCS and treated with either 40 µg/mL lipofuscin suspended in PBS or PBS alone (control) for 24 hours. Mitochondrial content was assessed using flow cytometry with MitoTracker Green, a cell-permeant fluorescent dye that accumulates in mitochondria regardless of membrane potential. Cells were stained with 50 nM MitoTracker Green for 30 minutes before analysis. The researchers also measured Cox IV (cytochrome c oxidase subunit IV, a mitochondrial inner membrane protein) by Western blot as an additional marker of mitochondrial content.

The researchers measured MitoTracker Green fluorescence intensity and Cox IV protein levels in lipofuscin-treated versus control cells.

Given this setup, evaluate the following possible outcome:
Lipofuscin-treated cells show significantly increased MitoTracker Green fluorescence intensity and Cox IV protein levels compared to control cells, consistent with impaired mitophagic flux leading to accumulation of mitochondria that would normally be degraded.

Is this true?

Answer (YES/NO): NO